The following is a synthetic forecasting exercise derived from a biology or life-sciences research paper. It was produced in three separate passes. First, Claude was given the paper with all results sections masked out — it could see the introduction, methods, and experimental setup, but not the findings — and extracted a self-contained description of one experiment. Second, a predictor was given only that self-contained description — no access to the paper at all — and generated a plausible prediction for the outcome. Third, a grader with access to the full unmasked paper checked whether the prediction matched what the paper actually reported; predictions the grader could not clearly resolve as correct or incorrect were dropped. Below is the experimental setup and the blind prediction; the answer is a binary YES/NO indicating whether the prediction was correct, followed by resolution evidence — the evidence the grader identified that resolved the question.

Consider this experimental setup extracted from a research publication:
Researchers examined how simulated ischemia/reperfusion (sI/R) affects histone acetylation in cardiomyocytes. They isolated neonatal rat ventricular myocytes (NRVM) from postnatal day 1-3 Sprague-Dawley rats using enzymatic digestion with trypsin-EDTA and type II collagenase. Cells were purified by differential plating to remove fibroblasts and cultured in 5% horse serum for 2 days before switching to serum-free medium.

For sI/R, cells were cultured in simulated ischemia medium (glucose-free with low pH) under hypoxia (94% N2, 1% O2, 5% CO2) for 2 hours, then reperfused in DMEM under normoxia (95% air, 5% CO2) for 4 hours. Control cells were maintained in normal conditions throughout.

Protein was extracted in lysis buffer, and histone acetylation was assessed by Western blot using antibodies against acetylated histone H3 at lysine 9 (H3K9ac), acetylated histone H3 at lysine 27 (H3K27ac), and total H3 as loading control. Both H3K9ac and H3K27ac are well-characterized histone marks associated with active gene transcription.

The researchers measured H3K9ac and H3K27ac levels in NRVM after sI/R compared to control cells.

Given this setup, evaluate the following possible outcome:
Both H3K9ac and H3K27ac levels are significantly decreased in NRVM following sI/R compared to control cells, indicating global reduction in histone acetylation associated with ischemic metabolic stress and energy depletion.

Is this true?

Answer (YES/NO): YES